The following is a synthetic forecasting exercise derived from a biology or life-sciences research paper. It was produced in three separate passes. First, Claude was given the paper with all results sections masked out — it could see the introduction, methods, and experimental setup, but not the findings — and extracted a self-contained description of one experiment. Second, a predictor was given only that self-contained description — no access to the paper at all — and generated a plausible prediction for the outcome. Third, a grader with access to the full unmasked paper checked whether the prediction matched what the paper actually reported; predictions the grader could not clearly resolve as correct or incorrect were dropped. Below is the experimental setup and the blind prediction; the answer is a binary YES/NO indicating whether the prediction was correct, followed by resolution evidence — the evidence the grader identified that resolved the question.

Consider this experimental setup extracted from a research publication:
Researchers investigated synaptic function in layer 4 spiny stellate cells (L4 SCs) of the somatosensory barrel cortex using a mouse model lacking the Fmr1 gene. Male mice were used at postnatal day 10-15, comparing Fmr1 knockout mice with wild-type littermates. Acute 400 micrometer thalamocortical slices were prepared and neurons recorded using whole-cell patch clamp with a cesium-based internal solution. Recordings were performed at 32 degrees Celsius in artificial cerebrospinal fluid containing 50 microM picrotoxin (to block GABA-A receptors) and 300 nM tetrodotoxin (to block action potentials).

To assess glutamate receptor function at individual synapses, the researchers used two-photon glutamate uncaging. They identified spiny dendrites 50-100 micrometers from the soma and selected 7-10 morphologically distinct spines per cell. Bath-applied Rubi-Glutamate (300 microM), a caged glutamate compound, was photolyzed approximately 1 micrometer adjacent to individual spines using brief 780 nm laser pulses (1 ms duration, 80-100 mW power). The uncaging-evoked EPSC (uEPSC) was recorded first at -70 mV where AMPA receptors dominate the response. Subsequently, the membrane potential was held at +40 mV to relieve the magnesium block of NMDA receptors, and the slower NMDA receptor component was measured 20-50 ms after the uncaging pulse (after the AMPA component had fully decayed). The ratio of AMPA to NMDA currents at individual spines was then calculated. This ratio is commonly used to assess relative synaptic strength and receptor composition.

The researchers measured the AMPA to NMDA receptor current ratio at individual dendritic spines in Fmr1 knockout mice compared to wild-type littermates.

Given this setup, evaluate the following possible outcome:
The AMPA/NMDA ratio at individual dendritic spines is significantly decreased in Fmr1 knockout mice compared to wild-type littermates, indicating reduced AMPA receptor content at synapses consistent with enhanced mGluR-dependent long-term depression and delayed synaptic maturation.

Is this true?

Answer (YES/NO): NO